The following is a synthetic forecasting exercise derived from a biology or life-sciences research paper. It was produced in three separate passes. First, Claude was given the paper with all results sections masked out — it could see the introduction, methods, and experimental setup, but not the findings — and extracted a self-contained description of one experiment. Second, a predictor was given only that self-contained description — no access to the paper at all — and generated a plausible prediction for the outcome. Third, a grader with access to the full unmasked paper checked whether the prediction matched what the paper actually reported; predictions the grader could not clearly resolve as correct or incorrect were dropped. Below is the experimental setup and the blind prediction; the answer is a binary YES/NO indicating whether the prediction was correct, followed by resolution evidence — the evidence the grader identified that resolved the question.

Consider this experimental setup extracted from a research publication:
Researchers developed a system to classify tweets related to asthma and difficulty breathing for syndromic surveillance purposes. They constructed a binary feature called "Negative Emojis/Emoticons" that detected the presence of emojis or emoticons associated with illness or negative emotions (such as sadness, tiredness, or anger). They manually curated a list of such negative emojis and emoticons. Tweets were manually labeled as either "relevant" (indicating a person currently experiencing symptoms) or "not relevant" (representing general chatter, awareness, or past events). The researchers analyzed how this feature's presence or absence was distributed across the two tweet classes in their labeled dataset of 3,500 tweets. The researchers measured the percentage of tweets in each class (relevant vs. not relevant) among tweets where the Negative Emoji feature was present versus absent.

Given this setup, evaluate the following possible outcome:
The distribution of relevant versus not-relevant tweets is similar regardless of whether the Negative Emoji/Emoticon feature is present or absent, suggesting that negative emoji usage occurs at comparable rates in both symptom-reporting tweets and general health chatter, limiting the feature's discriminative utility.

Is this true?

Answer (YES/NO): NO